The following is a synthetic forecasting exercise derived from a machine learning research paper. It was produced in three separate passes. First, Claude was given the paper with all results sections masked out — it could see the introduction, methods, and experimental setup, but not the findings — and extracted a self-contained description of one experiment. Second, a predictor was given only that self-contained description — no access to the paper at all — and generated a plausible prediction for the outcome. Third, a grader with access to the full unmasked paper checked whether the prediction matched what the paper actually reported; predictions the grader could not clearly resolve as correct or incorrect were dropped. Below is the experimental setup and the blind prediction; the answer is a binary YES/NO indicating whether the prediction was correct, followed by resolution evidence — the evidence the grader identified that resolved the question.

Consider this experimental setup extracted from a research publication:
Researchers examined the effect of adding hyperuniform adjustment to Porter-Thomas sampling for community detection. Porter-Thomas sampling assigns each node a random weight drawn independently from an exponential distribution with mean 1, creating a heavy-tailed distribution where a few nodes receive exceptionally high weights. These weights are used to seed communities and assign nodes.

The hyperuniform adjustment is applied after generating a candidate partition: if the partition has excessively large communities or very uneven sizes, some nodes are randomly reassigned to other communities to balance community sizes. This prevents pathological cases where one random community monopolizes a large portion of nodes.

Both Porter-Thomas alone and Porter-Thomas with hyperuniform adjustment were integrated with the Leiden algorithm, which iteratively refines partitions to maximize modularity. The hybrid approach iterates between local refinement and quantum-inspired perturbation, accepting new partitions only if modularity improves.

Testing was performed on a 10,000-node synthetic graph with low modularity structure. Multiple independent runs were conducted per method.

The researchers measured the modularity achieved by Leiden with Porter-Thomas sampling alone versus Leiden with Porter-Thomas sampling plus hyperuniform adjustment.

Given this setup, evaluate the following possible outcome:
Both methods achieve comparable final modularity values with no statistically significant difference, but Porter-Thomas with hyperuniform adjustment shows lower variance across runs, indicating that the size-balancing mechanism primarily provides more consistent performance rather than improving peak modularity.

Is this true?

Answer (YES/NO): NO